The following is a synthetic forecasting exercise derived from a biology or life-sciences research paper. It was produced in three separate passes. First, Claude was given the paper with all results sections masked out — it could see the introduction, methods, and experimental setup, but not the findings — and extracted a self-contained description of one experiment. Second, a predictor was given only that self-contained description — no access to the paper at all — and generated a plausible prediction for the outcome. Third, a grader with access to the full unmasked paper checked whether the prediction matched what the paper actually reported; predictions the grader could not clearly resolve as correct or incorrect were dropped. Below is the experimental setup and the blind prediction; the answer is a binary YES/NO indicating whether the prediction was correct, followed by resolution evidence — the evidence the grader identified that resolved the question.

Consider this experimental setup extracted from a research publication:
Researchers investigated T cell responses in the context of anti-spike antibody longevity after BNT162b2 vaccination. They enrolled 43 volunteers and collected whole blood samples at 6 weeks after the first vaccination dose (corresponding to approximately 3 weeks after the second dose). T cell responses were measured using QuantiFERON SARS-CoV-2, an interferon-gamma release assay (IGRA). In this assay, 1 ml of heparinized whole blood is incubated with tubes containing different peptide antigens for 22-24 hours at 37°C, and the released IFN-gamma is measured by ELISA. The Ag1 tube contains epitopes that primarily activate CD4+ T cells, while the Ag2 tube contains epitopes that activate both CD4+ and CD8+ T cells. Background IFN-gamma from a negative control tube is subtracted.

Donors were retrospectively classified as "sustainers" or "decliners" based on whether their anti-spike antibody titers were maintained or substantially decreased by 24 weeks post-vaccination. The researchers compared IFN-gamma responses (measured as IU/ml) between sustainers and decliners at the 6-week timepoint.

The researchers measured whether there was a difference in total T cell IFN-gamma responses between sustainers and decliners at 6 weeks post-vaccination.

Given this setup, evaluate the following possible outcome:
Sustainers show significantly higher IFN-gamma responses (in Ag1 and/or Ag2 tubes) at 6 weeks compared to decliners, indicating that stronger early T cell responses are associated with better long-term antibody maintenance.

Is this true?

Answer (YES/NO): NO